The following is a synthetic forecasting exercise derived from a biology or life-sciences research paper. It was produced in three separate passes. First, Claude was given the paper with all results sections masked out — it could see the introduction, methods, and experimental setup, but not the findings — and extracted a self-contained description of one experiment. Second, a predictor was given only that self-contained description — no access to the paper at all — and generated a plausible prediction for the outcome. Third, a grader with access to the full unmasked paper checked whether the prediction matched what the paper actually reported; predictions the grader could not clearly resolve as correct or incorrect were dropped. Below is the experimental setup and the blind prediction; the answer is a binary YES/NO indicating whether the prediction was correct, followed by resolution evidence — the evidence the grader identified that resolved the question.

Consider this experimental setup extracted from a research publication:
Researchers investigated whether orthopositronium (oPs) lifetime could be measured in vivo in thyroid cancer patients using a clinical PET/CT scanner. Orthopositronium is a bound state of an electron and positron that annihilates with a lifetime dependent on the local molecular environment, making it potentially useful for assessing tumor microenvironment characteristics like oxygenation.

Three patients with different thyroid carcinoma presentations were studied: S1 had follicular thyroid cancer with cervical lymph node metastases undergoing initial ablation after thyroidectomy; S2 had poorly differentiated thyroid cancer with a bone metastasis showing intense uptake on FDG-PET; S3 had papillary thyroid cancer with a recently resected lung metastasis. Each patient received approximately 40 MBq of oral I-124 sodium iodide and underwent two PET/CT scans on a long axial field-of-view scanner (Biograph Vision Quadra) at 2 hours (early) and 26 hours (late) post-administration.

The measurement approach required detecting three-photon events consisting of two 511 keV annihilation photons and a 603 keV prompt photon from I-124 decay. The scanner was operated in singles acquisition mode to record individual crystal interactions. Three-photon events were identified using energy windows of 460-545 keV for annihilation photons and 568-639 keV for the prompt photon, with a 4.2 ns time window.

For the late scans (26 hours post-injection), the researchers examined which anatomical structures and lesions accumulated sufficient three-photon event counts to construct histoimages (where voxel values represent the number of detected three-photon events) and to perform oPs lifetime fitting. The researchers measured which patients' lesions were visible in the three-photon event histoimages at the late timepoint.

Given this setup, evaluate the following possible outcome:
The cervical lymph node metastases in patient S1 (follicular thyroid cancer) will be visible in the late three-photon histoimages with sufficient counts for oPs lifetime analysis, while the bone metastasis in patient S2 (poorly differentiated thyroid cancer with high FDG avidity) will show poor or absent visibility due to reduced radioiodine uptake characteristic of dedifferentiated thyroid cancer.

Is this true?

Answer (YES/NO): YES